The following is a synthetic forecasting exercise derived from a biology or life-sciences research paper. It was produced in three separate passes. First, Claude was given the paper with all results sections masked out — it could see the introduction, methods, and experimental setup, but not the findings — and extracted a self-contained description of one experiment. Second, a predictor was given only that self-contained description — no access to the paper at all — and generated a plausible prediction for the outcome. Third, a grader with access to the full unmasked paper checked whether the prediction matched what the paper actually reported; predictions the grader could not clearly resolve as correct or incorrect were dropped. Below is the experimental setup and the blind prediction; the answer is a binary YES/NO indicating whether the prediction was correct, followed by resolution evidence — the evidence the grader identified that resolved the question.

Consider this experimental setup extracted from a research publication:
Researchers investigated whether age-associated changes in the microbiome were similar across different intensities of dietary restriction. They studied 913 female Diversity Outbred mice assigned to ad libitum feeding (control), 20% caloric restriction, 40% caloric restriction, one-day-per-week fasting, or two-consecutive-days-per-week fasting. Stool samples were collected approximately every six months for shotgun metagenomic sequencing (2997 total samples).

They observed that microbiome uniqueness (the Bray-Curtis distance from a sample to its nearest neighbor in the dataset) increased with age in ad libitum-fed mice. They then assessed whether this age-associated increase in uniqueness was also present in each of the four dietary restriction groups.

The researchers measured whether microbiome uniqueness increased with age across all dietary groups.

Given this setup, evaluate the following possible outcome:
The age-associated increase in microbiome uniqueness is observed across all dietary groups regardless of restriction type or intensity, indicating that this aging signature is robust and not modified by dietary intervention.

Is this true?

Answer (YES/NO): YES